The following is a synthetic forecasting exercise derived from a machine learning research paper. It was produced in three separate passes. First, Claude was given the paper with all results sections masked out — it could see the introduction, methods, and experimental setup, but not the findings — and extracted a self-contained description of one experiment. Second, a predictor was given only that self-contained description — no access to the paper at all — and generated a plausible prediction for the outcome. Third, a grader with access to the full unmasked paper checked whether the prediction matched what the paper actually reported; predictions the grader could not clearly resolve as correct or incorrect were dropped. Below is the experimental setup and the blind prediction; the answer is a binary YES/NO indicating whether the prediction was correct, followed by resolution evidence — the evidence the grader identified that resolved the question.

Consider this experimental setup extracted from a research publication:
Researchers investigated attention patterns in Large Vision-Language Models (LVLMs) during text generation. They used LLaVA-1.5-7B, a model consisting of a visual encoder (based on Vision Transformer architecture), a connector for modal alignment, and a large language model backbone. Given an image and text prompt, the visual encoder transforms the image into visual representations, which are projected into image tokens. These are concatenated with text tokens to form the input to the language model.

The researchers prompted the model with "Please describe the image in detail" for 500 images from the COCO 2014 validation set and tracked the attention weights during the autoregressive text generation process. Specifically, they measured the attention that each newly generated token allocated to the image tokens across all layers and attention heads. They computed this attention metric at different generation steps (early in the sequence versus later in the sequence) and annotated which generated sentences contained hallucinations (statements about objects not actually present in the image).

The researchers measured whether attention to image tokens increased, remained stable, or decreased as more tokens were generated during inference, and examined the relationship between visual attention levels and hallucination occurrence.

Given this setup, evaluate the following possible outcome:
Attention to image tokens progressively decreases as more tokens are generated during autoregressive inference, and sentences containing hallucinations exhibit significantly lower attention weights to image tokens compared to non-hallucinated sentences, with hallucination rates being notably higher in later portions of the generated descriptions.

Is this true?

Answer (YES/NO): YES